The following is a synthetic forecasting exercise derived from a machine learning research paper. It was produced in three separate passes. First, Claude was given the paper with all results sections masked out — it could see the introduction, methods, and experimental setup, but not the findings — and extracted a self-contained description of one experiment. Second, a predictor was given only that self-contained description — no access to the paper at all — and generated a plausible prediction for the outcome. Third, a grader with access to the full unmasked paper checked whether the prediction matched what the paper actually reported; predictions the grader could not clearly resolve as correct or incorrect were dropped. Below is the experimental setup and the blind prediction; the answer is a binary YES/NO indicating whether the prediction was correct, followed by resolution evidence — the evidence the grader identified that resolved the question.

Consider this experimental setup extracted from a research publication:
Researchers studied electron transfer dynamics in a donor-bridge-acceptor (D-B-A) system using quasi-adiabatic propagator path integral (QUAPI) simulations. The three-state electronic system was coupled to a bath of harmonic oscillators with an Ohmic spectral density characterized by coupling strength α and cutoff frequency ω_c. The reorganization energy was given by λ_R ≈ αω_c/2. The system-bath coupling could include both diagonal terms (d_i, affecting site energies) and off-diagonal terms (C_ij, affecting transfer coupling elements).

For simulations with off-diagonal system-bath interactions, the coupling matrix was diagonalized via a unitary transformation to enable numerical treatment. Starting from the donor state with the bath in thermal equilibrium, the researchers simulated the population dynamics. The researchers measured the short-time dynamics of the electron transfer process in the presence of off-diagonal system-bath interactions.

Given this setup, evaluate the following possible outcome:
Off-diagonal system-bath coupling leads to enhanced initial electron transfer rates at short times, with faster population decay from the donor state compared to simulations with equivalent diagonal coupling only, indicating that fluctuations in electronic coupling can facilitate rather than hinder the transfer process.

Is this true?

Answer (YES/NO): YES